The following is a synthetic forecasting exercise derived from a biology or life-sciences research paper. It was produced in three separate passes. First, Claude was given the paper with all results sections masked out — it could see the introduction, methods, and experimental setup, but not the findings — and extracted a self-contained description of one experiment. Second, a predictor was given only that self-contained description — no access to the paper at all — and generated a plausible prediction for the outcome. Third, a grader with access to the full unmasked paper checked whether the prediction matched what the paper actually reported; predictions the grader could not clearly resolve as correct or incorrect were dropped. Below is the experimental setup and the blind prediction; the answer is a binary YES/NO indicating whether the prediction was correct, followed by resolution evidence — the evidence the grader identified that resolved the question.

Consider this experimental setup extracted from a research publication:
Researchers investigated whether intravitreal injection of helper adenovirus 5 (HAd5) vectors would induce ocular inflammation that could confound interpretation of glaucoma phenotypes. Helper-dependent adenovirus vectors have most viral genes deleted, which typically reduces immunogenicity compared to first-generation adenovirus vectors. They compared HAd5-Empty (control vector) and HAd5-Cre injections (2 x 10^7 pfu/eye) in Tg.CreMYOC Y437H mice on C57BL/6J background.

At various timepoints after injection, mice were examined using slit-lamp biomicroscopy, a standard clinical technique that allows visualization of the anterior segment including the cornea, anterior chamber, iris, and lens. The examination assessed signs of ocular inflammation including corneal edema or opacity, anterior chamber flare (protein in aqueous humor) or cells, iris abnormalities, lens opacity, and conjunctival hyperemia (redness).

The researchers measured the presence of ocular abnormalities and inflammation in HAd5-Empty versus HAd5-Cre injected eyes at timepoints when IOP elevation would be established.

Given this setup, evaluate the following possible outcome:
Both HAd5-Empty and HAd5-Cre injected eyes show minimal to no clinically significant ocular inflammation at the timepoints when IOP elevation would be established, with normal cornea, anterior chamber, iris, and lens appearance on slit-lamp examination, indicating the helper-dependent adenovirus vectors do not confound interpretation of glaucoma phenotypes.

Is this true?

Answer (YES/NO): YES